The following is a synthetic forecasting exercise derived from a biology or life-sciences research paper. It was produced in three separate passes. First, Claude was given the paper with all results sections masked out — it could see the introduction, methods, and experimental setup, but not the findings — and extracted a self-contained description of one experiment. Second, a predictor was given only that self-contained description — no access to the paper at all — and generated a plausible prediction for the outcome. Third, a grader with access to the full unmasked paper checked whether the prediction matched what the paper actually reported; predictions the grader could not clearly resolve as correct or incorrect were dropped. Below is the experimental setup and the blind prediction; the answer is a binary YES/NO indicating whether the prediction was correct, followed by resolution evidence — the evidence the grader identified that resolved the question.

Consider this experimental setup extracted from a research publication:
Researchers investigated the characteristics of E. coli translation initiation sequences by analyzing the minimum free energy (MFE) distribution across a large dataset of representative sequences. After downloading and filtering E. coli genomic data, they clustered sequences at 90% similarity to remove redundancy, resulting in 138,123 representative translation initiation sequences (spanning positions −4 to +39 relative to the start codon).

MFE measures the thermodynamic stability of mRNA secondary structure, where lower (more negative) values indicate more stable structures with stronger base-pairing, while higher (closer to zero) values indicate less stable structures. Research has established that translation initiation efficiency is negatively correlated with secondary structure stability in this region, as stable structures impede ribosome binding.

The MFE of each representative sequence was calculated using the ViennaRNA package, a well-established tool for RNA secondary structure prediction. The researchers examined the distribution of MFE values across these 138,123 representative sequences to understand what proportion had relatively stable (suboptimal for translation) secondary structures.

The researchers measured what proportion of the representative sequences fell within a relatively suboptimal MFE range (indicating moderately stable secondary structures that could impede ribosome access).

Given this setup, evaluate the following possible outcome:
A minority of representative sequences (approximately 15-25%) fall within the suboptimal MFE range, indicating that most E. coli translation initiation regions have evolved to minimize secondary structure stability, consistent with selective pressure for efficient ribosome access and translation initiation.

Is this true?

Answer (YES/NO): NO